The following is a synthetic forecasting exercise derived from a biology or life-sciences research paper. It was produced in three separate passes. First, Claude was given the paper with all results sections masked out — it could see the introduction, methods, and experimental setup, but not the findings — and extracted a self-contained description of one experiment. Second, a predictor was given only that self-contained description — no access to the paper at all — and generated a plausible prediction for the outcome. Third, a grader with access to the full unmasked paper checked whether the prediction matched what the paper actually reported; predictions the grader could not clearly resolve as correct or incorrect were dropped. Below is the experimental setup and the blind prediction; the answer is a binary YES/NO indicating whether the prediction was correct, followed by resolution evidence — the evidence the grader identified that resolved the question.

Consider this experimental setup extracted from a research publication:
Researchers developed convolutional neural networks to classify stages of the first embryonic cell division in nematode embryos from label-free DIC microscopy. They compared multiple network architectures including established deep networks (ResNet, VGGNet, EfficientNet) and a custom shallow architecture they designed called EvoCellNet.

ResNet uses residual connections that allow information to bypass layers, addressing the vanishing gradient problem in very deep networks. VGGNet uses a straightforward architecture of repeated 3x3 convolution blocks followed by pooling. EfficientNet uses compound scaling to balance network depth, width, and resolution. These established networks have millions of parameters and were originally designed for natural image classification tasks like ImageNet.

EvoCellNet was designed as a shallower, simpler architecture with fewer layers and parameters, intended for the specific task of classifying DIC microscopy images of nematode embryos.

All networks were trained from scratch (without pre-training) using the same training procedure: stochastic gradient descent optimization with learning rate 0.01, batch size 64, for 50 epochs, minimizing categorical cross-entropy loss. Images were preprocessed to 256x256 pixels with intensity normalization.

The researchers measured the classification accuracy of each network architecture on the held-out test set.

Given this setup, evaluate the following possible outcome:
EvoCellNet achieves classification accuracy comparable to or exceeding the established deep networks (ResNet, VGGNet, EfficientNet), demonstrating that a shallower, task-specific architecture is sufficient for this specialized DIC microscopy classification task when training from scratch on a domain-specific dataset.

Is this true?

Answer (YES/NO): YES